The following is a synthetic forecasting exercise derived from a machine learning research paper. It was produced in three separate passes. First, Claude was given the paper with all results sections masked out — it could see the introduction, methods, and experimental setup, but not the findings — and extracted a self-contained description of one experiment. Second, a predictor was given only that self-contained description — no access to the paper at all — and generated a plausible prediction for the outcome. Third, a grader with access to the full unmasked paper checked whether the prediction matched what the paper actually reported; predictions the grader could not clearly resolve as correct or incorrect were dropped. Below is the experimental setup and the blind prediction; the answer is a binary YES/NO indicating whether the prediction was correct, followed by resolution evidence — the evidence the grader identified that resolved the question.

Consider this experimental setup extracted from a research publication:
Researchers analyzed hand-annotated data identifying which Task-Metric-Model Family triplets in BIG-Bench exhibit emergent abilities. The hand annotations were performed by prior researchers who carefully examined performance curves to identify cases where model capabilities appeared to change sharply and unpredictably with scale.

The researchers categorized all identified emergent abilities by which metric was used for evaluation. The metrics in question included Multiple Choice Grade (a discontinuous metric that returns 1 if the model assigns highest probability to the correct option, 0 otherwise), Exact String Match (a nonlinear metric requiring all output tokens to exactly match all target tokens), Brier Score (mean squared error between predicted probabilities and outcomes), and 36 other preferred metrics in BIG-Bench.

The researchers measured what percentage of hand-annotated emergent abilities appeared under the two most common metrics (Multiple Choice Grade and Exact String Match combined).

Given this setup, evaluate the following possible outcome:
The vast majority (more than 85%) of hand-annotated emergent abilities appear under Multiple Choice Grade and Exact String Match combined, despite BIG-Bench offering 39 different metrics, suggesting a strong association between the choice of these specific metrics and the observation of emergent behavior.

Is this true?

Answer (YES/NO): YES